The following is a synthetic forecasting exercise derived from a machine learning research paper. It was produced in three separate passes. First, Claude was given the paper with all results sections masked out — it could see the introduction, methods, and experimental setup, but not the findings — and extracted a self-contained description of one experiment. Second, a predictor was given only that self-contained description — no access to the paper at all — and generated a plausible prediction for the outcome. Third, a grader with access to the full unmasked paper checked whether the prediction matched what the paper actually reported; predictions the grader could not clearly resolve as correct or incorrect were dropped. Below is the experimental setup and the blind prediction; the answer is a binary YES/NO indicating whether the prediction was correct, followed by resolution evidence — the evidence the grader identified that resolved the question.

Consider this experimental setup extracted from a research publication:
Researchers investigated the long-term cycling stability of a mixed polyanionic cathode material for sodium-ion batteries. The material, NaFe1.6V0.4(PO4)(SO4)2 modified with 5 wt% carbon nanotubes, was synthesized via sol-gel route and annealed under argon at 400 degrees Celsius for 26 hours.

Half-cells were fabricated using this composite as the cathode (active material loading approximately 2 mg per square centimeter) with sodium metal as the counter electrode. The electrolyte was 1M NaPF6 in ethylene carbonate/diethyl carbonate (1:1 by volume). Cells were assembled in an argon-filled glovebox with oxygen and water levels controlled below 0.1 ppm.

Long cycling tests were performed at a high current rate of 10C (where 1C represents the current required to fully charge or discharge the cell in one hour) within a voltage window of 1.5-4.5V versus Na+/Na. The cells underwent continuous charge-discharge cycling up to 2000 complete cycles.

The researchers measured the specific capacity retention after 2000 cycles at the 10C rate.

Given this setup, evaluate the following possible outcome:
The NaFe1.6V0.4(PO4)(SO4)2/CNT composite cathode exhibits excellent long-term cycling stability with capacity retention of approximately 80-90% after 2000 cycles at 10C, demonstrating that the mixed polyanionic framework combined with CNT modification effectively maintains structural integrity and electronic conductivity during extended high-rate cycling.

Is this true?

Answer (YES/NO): NO